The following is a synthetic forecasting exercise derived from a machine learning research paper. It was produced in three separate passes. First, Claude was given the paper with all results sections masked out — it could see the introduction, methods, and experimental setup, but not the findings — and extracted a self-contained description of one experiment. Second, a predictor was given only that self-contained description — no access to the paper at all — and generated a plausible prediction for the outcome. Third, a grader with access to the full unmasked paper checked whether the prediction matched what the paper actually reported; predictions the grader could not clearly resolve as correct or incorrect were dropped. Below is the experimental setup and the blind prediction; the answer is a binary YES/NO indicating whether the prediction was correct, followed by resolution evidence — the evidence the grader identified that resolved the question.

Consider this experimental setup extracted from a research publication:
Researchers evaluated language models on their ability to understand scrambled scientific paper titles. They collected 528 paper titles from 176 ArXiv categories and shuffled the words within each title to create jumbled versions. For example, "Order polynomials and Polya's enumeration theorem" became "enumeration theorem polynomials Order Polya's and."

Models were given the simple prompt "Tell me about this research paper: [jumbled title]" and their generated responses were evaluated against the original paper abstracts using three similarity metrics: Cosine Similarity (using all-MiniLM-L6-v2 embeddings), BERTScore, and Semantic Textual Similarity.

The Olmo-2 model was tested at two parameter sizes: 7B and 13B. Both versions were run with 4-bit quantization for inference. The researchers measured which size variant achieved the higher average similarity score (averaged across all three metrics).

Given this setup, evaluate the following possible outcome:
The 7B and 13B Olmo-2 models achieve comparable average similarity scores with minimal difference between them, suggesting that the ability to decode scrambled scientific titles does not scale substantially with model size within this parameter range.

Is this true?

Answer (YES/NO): NO